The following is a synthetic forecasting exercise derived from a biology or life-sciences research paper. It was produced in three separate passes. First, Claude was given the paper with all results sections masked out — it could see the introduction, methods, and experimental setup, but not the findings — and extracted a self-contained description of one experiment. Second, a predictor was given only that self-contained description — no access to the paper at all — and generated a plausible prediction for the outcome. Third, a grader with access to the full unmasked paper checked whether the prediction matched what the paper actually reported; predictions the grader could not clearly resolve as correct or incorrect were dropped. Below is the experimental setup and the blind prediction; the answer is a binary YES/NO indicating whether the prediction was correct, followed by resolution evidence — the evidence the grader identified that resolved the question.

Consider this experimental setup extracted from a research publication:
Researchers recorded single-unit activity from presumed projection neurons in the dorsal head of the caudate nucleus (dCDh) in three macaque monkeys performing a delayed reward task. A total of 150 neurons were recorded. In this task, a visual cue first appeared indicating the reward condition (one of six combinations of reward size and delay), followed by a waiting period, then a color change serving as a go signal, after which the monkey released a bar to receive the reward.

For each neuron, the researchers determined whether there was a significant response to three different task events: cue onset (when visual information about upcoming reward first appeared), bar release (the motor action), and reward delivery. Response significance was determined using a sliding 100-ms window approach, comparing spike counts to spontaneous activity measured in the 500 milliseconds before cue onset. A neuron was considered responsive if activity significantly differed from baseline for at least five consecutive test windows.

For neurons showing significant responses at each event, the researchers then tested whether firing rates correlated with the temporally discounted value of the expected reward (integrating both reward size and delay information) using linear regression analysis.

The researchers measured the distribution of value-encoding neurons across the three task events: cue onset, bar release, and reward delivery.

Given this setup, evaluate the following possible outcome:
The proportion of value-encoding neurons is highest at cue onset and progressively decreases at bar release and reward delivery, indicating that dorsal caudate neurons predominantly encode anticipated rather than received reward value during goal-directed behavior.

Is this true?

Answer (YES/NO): YES